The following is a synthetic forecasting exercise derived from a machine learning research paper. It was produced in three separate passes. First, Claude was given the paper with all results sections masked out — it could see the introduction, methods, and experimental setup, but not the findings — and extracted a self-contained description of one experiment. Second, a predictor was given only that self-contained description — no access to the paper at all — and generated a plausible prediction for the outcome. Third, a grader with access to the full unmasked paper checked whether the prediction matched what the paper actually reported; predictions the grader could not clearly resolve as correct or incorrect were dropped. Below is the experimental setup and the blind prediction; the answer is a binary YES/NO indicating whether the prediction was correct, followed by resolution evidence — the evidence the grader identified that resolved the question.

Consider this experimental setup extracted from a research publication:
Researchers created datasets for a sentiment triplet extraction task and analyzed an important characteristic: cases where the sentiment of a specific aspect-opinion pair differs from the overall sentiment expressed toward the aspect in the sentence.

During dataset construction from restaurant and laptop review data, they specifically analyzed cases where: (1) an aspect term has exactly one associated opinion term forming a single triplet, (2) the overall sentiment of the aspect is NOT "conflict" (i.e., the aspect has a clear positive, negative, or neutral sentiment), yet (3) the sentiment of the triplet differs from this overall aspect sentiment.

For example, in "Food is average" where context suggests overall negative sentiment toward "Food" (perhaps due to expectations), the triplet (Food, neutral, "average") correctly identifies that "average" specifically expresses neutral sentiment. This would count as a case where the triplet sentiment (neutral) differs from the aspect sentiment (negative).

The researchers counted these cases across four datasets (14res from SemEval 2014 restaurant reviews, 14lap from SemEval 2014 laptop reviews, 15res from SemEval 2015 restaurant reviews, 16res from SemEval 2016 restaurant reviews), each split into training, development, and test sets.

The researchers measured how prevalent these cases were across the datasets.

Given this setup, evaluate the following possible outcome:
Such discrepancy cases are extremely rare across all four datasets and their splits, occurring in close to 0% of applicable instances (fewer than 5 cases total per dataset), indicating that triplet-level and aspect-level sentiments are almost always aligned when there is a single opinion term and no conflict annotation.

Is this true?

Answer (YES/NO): NO